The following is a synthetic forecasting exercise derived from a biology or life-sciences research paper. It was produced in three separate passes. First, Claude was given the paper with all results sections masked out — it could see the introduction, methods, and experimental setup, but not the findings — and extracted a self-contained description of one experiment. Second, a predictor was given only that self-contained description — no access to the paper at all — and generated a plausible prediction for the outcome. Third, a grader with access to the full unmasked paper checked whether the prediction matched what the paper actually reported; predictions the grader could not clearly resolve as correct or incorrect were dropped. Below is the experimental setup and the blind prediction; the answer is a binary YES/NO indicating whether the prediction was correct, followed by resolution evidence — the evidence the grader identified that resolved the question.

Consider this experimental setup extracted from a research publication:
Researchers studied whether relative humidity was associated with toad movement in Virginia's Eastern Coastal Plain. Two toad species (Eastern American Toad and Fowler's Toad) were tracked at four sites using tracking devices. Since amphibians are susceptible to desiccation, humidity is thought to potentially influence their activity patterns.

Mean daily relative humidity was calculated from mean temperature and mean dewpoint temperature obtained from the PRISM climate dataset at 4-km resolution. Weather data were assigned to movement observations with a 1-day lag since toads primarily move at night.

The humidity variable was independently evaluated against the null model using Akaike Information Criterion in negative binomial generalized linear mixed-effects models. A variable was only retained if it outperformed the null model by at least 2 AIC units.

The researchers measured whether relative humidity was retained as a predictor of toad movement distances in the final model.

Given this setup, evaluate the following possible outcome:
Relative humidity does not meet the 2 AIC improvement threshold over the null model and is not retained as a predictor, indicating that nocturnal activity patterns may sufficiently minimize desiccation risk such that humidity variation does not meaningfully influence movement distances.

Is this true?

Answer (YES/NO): YES